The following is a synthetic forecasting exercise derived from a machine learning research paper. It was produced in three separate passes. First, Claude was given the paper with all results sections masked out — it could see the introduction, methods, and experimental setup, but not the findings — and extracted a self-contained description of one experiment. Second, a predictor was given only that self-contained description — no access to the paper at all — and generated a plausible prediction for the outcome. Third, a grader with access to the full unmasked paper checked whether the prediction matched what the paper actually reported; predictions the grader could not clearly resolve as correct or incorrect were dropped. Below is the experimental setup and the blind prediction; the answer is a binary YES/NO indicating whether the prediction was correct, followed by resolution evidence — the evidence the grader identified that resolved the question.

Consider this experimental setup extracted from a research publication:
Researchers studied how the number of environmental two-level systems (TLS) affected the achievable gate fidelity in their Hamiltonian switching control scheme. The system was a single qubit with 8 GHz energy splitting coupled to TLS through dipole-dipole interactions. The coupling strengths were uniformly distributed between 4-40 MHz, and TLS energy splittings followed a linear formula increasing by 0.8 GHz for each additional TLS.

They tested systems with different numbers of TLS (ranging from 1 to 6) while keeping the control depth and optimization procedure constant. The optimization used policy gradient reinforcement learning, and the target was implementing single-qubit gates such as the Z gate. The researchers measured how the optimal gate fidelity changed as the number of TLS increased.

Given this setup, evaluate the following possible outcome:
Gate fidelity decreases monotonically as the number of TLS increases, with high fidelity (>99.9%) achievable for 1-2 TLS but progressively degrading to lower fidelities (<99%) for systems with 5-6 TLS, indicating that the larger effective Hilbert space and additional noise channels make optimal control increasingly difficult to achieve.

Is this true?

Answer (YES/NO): NO